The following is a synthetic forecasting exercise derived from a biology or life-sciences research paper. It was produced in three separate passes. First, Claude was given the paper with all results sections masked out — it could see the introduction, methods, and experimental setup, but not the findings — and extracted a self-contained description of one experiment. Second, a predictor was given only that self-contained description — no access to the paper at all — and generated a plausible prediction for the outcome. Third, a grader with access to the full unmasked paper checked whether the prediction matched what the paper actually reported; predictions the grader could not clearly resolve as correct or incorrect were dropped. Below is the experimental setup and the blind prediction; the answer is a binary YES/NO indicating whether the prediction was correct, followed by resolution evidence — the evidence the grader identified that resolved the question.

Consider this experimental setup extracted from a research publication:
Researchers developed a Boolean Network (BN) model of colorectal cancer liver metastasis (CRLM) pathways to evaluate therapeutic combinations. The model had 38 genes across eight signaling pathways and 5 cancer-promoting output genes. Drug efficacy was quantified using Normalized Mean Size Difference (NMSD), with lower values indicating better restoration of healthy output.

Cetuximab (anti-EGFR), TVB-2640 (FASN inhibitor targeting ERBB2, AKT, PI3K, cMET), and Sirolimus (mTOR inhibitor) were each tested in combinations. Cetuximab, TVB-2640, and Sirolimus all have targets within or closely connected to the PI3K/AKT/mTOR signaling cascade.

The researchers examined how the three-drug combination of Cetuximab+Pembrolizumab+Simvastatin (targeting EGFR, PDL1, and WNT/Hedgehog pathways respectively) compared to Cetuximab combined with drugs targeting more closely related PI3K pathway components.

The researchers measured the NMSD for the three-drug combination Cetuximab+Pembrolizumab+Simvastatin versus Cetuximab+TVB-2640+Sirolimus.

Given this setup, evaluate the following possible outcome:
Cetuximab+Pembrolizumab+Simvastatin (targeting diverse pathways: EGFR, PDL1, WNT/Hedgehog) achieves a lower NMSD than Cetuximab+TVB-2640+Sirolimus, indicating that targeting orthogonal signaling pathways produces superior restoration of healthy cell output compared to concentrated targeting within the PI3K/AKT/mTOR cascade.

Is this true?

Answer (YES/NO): YES